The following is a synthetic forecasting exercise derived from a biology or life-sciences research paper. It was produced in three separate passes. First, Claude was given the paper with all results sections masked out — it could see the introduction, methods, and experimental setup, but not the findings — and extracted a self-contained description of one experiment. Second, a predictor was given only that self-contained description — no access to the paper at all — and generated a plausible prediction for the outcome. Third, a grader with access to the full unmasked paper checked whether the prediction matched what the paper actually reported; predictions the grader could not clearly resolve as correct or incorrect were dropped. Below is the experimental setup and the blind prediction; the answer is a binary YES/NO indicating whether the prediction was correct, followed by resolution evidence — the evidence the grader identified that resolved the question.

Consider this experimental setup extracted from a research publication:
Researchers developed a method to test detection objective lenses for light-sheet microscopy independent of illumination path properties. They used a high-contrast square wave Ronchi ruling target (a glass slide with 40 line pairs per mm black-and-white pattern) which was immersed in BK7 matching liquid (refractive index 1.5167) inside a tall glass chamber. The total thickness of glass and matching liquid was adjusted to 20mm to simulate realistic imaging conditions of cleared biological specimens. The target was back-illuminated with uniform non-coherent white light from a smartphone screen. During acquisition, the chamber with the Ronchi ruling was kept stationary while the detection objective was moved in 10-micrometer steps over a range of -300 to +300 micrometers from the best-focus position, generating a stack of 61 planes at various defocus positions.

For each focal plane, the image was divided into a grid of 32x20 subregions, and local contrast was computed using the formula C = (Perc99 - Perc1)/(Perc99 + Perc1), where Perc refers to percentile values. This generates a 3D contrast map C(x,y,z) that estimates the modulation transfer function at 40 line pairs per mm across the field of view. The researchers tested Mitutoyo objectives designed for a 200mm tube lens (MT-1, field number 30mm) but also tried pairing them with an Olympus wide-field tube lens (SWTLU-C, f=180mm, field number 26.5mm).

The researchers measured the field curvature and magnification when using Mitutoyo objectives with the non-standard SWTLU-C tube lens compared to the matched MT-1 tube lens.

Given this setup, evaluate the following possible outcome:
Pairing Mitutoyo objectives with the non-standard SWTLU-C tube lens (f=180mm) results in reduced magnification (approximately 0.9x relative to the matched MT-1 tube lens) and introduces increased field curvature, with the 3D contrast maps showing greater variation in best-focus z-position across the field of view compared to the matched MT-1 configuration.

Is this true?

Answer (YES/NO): NO